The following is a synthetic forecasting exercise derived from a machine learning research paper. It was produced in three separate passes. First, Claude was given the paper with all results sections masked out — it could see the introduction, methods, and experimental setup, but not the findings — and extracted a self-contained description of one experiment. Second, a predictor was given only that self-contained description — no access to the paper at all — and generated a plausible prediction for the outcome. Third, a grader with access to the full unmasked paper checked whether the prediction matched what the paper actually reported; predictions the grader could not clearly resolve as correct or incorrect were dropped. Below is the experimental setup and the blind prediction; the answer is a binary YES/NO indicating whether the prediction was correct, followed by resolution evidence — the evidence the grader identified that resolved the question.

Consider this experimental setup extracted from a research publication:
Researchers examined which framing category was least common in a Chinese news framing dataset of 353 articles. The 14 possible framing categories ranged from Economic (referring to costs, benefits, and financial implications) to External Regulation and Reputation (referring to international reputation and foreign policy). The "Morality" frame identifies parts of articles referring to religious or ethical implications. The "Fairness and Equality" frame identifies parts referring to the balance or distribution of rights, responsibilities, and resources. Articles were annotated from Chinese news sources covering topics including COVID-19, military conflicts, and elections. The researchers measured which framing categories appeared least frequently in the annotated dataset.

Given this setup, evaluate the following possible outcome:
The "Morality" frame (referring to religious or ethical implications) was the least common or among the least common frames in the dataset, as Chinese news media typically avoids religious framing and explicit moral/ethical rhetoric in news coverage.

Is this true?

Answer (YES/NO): YES